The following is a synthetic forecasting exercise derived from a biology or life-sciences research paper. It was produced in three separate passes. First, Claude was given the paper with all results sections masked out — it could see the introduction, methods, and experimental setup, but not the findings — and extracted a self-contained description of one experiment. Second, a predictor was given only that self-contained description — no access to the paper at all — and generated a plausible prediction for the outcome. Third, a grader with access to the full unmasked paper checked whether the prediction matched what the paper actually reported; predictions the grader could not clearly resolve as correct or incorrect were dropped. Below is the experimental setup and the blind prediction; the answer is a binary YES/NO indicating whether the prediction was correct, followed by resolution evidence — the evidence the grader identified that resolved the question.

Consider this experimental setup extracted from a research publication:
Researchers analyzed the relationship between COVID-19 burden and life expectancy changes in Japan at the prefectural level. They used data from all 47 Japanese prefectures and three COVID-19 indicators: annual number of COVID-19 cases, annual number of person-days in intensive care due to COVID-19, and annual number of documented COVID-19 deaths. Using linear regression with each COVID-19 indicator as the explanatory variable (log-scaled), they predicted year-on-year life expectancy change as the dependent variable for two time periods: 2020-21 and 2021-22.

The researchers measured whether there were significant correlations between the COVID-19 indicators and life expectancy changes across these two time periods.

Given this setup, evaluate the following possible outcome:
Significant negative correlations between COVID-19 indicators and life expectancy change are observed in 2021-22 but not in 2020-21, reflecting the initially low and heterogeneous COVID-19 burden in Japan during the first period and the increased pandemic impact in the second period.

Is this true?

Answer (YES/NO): NO